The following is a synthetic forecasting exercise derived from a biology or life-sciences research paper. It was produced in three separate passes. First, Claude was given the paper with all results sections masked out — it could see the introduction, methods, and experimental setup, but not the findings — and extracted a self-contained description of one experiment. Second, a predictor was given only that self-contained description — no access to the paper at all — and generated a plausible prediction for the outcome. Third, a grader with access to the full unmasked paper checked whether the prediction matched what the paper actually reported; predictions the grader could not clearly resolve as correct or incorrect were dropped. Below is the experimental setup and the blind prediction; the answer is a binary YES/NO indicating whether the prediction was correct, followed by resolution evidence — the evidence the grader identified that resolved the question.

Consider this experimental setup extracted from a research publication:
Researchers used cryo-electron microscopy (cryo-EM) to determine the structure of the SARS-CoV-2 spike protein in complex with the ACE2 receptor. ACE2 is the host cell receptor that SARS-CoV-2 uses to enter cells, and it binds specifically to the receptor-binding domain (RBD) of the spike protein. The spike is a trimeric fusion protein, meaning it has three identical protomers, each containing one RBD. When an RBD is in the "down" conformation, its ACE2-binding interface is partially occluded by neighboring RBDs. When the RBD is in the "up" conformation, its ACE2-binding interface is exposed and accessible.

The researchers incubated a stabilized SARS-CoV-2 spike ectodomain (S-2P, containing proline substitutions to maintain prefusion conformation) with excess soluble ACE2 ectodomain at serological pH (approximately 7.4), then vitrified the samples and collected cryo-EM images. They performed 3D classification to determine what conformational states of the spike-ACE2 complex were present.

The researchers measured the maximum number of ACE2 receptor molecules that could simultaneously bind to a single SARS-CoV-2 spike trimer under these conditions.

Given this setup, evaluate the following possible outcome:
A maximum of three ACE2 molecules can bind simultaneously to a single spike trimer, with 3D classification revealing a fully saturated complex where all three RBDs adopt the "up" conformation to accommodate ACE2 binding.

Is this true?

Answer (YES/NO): YES